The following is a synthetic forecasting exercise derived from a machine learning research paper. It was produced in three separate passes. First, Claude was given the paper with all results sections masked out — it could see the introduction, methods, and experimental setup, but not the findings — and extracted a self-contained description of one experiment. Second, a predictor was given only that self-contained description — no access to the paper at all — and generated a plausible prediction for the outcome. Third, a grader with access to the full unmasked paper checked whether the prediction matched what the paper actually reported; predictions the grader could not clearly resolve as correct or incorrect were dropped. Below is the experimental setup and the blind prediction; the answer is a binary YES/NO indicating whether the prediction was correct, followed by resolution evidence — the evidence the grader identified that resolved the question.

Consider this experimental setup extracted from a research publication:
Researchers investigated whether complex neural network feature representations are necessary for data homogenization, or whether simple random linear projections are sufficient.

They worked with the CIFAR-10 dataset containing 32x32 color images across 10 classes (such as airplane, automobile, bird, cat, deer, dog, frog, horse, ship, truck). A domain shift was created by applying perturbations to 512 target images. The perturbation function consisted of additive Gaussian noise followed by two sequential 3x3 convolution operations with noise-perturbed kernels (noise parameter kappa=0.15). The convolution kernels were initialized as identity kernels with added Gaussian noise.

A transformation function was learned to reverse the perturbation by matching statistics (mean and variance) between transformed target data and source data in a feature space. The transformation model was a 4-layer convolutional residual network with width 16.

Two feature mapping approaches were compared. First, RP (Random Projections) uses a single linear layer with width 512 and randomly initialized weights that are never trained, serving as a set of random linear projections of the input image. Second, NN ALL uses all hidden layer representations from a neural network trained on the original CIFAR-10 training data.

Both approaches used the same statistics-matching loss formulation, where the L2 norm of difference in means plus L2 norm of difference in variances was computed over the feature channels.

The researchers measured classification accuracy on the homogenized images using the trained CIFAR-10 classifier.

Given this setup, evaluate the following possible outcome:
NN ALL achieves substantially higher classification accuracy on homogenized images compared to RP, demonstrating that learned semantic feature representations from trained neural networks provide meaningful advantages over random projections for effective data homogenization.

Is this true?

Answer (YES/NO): YES